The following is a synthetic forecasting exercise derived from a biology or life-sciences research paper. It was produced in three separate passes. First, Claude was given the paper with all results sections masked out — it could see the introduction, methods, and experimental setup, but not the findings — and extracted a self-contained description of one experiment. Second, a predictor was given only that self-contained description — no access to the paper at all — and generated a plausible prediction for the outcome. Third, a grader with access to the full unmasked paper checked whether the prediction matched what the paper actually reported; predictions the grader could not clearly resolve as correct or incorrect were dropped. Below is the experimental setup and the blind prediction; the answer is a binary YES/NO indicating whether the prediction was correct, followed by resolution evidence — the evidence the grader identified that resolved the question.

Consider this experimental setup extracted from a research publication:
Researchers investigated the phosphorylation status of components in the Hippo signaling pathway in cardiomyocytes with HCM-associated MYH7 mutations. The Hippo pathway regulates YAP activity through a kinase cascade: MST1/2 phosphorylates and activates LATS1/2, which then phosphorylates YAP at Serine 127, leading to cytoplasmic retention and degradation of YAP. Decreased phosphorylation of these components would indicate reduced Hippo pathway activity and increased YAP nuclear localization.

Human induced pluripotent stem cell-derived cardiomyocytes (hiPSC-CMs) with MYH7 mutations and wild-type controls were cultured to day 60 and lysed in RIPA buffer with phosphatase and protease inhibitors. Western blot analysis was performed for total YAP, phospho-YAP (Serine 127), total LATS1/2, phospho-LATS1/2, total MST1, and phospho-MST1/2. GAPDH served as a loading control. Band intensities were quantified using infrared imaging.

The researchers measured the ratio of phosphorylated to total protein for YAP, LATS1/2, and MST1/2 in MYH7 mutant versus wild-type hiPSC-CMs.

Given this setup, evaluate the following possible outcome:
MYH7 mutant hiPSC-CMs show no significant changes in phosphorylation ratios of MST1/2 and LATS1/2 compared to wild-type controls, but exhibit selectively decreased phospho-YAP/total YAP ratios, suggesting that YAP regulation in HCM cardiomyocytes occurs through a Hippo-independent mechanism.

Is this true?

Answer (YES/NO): NO